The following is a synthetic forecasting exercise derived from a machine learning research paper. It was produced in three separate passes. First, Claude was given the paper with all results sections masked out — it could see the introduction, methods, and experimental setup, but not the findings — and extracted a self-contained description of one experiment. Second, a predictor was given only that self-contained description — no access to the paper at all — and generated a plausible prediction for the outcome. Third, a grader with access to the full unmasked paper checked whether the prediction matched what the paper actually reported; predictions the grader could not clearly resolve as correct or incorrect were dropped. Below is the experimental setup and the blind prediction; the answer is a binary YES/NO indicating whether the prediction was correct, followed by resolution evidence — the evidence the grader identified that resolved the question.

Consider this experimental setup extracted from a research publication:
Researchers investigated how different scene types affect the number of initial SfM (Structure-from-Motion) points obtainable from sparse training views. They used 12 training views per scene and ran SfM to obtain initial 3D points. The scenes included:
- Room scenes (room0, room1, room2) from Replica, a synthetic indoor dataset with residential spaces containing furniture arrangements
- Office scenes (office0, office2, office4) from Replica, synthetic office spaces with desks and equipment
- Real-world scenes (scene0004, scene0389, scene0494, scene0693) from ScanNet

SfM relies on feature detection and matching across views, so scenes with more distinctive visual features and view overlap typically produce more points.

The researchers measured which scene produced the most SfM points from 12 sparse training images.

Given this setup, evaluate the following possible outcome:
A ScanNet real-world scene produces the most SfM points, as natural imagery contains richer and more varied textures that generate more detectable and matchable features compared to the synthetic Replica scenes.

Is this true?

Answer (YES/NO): NO